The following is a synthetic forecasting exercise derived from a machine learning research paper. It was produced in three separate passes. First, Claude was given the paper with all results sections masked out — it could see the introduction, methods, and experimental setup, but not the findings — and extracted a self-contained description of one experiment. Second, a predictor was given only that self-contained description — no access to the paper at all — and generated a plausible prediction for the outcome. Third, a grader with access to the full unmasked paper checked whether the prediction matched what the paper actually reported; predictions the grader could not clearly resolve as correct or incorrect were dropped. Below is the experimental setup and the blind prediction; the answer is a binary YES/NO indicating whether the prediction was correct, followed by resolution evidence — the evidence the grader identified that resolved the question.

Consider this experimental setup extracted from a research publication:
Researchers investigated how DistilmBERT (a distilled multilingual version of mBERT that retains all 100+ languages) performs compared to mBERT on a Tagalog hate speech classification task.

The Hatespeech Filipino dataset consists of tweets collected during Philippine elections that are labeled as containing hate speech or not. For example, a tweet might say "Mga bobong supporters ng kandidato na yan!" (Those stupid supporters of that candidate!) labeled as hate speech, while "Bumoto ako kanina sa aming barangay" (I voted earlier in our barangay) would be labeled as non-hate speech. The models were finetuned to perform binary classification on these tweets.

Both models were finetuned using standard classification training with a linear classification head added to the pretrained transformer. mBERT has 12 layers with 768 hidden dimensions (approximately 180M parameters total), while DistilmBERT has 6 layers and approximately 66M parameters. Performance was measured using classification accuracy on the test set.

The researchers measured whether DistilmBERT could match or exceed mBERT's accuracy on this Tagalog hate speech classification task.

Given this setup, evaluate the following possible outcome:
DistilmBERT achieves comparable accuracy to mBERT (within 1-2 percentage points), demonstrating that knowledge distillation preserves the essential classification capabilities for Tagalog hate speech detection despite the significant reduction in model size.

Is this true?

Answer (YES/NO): YES